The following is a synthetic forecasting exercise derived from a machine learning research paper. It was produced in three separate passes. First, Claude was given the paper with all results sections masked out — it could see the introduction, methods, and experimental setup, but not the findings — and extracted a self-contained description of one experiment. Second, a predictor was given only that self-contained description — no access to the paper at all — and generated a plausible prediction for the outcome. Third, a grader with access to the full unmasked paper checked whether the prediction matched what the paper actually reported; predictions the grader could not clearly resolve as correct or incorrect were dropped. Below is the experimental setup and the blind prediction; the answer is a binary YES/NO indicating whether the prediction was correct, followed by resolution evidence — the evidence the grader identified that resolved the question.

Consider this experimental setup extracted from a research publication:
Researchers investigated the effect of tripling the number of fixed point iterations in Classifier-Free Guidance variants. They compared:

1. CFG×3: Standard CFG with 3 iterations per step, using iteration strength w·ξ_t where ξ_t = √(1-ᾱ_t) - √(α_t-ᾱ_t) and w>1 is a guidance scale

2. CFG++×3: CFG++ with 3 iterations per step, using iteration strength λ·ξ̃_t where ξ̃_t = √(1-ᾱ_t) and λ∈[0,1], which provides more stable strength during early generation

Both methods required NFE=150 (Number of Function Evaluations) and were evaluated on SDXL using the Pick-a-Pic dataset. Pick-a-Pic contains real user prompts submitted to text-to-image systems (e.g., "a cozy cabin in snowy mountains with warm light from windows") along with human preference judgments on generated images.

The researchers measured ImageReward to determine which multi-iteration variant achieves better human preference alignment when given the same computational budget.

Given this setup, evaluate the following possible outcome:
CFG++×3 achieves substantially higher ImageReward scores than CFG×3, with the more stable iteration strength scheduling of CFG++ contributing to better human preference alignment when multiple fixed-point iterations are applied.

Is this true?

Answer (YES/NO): NO